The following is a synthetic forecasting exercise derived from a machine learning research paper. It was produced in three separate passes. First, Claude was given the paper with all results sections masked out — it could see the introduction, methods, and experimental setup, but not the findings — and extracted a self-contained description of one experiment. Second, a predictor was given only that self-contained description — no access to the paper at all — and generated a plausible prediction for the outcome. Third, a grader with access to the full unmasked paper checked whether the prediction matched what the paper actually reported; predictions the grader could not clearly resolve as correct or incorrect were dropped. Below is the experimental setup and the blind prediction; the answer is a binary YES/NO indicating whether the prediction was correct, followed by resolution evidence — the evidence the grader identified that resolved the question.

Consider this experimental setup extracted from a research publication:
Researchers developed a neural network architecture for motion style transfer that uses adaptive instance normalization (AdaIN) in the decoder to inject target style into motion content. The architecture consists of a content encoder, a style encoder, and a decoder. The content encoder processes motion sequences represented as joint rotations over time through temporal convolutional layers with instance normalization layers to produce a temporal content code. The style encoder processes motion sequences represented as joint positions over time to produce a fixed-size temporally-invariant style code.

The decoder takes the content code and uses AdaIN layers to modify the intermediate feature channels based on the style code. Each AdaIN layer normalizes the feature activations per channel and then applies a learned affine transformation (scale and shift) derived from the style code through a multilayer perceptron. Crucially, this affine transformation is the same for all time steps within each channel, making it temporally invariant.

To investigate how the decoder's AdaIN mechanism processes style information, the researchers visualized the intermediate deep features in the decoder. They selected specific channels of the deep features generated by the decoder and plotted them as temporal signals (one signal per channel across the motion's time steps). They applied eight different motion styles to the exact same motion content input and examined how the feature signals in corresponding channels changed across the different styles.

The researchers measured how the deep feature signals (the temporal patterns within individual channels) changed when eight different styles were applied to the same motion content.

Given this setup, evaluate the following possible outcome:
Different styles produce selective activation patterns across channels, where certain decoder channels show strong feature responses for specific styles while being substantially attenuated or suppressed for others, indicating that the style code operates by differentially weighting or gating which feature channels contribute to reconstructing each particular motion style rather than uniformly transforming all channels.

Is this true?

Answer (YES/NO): NO